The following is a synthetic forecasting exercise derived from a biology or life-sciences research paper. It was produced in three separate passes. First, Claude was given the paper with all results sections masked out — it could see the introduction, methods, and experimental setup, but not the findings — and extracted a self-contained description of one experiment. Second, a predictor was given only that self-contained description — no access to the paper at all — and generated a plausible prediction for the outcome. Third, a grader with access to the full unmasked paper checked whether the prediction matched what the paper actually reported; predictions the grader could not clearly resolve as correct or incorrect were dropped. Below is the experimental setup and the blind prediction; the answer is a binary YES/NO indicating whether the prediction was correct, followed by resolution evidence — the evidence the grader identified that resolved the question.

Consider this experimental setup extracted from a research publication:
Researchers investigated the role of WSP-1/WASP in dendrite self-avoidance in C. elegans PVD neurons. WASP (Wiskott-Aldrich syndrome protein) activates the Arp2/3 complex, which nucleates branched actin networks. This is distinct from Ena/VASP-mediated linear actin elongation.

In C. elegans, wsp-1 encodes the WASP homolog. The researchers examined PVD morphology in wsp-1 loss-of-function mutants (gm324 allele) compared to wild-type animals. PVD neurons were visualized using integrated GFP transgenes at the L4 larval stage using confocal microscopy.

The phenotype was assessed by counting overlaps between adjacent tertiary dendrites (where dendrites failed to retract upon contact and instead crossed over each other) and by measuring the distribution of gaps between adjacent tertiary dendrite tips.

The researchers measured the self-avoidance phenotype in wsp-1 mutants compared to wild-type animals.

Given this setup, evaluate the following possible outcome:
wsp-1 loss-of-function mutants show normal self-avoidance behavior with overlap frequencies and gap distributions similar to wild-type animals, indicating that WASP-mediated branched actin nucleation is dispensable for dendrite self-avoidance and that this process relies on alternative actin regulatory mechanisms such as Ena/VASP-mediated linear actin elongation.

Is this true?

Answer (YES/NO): NO